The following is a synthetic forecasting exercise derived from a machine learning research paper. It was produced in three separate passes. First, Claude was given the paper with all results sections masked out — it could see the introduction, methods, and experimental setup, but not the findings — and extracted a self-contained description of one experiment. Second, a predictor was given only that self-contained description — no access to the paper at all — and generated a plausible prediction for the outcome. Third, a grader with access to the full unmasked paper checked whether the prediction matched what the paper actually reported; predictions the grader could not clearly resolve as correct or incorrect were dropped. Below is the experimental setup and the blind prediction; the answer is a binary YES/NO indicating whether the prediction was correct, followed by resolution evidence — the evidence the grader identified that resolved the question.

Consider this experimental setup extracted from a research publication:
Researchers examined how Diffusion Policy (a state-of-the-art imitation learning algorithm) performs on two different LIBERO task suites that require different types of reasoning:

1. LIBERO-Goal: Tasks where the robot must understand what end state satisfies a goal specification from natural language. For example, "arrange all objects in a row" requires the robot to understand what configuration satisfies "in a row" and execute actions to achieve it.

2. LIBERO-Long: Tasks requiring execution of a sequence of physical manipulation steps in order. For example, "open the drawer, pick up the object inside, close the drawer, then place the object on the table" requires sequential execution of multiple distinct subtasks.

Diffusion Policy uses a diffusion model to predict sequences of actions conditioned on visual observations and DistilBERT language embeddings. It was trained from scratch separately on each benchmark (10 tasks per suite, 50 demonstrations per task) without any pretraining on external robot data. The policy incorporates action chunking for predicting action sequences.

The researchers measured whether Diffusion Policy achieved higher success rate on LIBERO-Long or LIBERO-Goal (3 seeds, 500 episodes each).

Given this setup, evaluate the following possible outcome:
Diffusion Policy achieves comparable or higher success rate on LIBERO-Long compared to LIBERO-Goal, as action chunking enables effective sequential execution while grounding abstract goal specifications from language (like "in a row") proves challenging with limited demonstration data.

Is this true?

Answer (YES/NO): NO